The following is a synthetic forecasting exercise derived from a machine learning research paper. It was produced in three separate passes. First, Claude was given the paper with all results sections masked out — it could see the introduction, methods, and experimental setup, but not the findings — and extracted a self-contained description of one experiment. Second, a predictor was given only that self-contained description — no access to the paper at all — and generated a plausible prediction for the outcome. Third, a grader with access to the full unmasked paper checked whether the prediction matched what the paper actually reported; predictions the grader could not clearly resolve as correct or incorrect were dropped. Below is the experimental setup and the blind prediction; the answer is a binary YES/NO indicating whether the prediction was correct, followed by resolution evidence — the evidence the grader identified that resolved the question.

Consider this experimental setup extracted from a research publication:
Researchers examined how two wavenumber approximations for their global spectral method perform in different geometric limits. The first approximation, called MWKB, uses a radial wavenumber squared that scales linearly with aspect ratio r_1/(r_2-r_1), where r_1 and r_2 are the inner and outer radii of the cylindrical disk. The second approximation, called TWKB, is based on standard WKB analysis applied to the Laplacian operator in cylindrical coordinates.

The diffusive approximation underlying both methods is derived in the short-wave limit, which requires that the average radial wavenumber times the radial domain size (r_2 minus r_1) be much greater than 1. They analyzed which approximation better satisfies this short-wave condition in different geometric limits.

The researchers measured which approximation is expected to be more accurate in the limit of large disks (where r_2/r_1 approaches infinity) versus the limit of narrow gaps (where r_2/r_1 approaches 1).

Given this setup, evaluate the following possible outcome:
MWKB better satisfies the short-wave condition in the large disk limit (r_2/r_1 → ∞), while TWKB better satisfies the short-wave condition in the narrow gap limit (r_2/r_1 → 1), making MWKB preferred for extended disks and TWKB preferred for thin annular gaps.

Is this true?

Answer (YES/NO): YES